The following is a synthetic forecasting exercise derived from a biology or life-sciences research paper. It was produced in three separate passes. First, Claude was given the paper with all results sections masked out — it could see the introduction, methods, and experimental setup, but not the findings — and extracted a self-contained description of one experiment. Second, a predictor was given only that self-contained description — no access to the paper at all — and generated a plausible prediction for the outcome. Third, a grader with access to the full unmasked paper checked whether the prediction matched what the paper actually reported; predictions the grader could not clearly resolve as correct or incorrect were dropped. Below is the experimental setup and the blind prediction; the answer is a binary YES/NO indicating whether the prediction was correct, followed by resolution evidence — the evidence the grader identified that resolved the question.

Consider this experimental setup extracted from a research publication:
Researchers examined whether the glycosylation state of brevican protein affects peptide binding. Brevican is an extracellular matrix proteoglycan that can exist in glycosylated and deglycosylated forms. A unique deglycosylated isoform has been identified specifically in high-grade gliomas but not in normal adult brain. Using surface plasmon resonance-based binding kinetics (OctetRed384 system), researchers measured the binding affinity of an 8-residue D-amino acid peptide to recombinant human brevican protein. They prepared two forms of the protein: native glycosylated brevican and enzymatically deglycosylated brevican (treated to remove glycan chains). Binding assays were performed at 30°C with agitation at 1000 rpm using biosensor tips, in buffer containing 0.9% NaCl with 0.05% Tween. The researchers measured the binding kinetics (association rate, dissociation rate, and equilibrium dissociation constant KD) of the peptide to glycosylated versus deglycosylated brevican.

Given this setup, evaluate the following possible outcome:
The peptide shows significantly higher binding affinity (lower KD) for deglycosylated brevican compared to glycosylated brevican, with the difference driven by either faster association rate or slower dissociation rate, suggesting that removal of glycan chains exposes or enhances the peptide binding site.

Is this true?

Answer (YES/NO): NO